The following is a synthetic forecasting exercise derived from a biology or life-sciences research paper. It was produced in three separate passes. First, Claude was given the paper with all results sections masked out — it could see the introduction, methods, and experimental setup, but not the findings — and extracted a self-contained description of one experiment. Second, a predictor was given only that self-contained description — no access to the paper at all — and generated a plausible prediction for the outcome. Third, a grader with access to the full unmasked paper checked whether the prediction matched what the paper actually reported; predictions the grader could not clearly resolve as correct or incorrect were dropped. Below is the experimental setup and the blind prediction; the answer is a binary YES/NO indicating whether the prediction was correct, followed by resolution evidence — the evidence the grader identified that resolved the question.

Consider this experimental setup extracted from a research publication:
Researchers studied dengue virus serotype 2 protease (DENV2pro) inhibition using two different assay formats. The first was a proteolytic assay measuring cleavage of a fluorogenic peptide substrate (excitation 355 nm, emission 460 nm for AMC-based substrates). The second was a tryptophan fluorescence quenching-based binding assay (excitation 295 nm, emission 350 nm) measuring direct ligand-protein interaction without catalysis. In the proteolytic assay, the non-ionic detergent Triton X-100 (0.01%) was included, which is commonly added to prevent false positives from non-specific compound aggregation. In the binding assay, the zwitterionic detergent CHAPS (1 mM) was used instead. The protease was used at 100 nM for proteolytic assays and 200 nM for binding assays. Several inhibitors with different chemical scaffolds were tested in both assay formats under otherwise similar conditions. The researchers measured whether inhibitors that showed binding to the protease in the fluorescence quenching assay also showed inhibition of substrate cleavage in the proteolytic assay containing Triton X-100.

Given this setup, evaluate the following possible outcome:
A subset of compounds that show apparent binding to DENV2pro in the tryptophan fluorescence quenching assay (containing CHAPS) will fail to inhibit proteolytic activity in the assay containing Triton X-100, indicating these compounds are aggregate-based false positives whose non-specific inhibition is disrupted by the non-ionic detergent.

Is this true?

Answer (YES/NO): NO